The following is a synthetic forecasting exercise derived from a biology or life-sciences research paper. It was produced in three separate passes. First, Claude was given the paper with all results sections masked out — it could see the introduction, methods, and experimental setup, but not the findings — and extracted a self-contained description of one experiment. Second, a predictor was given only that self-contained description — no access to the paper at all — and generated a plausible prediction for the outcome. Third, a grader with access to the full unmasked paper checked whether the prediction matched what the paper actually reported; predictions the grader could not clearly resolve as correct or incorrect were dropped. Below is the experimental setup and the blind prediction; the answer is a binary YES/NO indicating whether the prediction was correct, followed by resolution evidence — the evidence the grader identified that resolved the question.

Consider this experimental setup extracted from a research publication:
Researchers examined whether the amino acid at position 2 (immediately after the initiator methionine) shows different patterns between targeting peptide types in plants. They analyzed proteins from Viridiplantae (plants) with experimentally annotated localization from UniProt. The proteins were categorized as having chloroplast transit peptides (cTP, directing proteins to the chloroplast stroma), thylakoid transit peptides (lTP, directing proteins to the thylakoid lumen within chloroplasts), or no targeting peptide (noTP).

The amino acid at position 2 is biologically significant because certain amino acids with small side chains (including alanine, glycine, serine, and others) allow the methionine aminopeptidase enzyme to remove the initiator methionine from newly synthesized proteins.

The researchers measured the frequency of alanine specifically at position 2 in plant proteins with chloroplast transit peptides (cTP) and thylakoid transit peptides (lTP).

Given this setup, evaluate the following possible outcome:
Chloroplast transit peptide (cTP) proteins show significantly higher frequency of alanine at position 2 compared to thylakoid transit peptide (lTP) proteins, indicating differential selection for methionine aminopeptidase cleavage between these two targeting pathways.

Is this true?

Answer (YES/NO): NO